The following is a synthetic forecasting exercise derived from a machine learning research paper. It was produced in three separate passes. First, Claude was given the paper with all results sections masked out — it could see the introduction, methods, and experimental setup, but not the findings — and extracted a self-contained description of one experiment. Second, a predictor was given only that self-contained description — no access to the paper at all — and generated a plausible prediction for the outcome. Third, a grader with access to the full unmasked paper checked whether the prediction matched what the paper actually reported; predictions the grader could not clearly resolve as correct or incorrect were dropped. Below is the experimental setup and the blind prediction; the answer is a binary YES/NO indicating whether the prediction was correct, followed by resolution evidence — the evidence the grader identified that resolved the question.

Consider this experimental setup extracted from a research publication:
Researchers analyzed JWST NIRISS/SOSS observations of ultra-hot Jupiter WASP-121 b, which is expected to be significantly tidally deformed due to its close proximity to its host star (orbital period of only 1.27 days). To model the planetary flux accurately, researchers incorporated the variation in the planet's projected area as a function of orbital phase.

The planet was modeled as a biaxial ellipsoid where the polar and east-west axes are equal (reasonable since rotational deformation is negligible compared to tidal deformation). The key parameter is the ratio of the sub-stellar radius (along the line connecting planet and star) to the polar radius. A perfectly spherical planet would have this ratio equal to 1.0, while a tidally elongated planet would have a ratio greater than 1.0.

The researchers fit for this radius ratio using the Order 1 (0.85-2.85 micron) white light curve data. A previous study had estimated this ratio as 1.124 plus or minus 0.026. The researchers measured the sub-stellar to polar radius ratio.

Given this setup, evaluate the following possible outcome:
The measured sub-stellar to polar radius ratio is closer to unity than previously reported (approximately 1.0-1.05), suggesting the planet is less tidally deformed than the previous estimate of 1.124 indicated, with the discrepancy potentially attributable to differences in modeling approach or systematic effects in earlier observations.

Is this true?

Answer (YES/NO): NO